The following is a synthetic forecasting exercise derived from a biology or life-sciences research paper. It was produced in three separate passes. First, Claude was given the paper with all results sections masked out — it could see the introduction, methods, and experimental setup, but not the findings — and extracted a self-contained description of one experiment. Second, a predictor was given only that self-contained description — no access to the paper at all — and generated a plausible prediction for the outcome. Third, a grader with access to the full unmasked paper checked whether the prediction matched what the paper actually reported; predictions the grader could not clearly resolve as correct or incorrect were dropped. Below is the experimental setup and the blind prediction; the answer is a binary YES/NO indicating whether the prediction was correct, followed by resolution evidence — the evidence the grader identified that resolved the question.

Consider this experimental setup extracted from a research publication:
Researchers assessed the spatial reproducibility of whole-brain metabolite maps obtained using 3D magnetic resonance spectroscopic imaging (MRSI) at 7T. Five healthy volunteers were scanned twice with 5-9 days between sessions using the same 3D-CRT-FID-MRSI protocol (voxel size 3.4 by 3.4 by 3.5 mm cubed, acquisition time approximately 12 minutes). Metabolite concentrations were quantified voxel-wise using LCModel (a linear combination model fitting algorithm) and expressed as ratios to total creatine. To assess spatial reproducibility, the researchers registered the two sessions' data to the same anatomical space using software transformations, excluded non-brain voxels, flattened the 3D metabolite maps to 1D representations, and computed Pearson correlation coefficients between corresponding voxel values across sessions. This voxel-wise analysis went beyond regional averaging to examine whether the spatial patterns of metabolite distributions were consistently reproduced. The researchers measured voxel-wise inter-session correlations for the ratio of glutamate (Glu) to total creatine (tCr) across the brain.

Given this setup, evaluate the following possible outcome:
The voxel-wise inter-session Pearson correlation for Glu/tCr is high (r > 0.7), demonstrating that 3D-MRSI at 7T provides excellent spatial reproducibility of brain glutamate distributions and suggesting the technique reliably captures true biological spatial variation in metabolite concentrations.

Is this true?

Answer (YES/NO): NO